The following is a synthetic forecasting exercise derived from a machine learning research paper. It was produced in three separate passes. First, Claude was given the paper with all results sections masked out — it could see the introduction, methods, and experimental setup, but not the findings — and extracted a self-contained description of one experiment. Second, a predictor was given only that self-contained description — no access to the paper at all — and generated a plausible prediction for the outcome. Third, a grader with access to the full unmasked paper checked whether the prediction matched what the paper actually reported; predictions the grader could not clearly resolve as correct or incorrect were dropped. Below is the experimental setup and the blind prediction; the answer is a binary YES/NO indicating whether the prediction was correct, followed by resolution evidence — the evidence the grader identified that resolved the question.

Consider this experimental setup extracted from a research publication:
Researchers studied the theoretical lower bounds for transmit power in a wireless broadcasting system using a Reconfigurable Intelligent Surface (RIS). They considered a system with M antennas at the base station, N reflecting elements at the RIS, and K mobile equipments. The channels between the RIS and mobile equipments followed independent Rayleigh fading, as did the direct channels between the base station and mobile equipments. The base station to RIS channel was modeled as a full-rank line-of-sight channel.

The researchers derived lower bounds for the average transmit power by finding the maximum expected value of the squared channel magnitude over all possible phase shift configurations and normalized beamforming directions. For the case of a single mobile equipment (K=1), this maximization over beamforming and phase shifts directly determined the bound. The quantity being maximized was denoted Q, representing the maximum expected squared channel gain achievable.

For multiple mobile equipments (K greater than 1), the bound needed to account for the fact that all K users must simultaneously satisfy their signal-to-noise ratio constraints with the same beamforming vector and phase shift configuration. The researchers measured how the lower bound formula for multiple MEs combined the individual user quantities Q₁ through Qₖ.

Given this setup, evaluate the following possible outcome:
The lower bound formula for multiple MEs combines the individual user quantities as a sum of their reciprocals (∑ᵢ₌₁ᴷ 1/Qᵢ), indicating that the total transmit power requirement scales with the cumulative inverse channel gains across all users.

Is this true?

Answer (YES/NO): NO